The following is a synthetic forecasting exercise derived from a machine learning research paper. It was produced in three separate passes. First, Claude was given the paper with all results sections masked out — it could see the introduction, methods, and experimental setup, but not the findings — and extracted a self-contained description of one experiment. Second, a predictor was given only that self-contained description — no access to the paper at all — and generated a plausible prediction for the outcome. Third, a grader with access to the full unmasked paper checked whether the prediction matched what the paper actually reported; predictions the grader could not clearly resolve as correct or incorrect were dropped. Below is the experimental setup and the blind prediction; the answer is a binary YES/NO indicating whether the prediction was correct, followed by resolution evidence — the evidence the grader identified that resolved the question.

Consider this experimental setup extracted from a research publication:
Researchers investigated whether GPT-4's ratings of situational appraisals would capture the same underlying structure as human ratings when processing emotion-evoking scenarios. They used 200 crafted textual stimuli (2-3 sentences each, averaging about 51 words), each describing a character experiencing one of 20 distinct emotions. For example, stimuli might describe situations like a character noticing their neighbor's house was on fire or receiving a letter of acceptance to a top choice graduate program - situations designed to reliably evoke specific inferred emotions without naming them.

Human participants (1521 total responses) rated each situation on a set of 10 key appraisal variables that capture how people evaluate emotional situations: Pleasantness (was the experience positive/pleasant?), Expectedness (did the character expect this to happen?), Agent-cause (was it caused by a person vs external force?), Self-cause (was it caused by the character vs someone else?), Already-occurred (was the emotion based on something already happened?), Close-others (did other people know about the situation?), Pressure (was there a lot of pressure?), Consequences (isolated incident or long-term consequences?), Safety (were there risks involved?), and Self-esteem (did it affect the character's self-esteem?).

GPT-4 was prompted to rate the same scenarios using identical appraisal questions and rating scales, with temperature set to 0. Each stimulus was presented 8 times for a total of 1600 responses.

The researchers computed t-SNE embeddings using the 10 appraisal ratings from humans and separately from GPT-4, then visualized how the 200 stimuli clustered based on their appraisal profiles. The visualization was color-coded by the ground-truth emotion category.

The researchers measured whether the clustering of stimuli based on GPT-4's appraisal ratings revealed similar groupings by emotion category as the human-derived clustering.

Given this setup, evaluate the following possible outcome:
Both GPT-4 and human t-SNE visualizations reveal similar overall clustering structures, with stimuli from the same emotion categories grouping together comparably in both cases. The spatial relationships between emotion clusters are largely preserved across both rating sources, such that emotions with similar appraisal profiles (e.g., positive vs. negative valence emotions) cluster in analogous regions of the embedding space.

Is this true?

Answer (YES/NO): NO